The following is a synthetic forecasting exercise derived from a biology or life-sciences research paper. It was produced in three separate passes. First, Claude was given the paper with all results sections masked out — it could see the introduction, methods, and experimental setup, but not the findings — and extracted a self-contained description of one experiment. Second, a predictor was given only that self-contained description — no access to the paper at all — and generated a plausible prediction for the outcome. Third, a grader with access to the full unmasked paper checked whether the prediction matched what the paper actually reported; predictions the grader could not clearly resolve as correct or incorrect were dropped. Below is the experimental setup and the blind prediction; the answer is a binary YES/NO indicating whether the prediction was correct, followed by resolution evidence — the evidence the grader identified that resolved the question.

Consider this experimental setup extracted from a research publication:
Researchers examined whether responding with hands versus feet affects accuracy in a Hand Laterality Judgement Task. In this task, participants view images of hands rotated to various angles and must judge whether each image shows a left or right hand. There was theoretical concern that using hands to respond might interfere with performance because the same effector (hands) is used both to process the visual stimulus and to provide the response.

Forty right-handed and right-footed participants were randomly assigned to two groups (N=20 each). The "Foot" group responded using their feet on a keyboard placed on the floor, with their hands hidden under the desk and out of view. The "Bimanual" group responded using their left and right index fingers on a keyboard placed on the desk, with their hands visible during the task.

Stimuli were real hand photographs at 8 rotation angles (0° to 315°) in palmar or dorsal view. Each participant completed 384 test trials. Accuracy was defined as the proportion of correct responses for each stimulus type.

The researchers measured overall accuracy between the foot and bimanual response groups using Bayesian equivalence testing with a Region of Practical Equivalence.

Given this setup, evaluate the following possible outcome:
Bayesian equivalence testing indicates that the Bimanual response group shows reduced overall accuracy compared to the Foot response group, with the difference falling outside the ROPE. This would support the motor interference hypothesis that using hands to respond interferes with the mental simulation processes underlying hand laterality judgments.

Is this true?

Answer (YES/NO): NO